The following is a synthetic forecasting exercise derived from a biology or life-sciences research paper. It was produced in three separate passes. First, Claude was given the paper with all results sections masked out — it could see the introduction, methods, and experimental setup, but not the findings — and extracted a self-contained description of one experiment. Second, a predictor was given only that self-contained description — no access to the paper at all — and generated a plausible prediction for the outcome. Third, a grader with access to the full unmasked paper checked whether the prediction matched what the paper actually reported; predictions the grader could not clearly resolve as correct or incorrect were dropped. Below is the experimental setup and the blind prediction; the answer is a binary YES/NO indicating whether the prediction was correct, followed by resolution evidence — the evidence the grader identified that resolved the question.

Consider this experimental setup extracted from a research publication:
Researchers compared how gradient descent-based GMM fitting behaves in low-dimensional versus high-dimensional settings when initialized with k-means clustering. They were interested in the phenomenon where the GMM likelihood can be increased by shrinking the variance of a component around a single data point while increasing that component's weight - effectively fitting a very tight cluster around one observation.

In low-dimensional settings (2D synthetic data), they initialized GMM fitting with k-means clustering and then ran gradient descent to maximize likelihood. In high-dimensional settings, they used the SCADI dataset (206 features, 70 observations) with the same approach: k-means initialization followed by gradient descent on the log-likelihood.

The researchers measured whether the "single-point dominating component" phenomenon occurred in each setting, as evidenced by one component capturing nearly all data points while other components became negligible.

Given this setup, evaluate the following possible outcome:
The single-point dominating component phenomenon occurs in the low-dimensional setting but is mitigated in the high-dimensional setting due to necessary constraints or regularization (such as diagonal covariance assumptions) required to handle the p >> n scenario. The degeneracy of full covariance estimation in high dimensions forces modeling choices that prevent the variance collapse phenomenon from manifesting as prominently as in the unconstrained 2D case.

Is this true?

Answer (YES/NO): NO